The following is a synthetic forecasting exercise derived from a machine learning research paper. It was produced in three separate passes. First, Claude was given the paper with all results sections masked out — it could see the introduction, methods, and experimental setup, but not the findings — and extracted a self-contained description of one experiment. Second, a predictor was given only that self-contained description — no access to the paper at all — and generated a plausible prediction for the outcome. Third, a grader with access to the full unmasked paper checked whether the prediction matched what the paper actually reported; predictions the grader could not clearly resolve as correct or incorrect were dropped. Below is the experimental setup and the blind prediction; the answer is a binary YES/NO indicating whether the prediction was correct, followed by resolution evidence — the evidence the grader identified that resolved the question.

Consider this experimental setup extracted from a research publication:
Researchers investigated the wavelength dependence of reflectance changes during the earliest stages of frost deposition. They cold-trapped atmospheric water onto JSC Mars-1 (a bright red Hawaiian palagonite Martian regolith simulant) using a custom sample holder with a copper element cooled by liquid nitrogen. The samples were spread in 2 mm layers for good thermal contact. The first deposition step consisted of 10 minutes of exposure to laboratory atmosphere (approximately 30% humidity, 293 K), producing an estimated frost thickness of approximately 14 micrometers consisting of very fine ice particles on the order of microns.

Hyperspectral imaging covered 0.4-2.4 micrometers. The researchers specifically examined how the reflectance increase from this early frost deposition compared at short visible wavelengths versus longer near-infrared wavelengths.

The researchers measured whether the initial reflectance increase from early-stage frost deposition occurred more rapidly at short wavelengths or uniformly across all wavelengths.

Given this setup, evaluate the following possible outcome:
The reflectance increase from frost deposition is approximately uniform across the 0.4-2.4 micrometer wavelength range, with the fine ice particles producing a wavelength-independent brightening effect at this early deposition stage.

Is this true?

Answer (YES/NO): NO